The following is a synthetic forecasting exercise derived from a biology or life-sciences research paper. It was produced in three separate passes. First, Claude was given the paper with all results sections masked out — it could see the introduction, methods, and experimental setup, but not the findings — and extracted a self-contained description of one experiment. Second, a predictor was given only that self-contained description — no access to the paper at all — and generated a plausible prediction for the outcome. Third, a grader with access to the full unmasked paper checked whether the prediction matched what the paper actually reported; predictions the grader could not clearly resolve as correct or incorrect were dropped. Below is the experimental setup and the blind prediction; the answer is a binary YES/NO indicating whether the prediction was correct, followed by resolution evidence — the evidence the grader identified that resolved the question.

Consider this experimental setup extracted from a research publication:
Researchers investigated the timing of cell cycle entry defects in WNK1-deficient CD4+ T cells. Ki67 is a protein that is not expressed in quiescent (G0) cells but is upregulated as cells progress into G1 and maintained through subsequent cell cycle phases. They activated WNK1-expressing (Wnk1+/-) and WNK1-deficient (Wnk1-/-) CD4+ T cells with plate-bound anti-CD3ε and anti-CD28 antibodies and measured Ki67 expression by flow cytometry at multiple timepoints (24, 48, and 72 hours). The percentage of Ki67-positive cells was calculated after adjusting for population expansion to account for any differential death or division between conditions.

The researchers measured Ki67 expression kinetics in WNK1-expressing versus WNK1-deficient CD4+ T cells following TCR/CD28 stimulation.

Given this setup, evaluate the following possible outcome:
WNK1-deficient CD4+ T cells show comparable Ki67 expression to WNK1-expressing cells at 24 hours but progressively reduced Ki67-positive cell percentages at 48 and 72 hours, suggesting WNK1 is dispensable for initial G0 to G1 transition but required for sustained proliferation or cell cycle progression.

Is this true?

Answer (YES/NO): NO